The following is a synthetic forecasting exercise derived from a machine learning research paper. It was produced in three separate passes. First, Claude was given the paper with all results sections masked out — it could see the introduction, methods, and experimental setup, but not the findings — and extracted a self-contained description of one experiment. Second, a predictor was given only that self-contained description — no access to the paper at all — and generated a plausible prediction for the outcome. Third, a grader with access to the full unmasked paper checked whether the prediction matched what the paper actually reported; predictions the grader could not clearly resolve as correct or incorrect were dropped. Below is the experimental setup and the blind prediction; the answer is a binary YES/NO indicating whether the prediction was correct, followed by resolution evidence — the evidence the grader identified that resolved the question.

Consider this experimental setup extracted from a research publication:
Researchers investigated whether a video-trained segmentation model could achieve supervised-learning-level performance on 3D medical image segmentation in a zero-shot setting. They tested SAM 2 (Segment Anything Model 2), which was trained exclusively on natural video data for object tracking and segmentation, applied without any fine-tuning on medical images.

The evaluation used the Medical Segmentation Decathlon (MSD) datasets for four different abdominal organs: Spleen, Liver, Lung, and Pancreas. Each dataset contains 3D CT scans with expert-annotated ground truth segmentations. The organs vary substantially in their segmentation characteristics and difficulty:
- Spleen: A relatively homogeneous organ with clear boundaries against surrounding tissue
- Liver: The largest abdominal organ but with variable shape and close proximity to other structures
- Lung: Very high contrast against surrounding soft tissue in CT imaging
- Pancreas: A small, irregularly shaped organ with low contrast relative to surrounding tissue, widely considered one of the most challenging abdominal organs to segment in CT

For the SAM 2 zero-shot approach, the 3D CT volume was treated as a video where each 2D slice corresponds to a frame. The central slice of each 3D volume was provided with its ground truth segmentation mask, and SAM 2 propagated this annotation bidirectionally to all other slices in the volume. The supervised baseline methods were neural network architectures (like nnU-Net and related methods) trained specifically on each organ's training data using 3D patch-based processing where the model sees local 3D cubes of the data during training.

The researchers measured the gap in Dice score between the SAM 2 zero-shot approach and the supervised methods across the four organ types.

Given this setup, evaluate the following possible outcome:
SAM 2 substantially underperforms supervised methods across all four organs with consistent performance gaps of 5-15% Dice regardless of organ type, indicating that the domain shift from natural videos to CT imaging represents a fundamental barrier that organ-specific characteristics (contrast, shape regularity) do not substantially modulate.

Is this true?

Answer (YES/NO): NO